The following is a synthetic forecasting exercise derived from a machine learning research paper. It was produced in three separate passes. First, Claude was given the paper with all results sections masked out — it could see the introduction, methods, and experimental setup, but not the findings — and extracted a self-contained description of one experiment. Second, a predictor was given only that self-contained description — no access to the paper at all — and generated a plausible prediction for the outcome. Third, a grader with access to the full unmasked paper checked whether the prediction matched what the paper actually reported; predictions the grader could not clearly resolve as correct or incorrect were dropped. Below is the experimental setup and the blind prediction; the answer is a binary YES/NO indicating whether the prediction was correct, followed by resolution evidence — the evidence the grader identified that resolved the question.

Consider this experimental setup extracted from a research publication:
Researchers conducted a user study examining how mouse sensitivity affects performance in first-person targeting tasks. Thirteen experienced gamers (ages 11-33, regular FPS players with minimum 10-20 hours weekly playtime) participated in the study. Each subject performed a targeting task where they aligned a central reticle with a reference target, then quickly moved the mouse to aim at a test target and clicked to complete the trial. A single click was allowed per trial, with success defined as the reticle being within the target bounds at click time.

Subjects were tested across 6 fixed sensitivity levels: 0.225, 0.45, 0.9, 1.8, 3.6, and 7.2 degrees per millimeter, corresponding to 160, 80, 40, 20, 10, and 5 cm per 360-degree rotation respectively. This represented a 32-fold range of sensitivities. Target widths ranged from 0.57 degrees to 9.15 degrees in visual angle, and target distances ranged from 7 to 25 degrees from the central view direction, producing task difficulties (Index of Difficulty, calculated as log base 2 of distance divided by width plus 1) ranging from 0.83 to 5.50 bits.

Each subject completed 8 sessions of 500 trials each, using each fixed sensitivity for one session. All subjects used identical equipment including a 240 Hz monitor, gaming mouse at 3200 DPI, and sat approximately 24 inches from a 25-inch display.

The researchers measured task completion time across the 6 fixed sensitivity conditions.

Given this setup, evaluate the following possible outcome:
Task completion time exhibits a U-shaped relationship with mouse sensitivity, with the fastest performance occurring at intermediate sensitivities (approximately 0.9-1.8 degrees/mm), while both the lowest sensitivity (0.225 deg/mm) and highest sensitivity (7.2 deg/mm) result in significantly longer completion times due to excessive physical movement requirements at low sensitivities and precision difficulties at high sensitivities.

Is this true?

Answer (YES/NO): NO